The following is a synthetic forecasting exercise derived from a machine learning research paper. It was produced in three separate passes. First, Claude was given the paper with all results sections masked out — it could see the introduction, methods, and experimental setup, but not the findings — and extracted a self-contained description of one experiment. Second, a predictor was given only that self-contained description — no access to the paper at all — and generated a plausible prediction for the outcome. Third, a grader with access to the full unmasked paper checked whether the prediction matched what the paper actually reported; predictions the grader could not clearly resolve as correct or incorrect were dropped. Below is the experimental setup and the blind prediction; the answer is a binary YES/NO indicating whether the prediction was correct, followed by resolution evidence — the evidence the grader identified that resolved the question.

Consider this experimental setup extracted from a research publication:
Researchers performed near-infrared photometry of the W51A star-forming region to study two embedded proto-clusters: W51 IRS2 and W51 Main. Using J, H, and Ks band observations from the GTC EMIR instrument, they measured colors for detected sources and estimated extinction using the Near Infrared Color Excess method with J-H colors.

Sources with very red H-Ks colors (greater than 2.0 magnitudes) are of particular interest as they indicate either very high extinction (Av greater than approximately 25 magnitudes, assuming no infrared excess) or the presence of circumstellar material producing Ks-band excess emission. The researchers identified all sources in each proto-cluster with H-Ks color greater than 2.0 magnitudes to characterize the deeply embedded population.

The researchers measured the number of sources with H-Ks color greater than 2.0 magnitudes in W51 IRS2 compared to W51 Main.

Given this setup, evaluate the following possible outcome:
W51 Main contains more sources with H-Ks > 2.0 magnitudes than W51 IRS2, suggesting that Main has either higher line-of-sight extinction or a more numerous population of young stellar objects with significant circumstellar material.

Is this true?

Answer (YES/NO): NO